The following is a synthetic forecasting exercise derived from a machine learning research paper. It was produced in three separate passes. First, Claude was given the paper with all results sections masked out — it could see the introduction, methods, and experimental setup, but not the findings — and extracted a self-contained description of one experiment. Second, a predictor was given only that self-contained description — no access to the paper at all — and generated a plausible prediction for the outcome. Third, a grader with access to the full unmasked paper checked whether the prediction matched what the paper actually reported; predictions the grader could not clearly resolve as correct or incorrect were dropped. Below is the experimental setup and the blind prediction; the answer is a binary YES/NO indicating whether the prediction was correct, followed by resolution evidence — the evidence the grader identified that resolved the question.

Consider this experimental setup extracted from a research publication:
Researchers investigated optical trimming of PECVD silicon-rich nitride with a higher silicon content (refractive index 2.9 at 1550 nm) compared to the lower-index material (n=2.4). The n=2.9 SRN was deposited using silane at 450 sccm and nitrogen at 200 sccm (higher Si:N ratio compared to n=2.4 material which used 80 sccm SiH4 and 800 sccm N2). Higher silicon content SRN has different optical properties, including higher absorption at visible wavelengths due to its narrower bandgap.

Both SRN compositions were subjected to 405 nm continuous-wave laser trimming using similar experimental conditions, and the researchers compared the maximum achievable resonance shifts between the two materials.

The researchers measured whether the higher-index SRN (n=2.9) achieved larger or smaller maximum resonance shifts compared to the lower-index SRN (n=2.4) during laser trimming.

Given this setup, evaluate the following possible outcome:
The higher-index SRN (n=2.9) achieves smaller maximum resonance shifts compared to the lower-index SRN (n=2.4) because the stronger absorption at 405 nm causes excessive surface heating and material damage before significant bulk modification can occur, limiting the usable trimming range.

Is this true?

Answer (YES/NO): NO